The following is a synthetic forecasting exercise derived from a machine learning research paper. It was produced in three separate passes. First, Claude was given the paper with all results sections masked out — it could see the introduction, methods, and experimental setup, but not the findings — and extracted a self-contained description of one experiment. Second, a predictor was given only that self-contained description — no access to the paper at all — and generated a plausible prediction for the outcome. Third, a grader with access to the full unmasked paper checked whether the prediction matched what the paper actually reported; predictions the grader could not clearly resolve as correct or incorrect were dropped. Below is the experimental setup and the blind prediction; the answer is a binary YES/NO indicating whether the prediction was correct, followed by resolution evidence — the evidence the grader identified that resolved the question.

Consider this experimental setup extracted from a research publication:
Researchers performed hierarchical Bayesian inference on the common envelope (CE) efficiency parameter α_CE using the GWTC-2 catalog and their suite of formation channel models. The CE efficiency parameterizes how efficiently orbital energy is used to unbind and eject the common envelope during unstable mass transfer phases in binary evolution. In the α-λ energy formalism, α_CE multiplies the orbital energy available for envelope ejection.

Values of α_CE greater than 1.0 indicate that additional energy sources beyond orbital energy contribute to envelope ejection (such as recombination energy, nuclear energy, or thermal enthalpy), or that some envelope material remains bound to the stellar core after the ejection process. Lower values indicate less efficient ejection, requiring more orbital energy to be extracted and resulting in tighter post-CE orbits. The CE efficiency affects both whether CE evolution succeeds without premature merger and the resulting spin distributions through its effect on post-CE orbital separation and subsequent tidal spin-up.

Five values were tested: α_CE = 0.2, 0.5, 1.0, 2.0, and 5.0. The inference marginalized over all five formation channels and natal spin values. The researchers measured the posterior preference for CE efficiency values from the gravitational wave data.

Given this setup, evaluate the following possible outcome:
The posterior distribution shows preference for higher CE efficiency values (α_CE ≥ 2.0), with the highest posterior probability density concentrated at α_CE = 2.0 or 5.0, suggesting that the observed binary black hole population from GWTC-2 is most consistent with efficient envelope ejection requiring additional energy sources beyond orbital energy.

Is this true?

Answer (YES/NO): YES